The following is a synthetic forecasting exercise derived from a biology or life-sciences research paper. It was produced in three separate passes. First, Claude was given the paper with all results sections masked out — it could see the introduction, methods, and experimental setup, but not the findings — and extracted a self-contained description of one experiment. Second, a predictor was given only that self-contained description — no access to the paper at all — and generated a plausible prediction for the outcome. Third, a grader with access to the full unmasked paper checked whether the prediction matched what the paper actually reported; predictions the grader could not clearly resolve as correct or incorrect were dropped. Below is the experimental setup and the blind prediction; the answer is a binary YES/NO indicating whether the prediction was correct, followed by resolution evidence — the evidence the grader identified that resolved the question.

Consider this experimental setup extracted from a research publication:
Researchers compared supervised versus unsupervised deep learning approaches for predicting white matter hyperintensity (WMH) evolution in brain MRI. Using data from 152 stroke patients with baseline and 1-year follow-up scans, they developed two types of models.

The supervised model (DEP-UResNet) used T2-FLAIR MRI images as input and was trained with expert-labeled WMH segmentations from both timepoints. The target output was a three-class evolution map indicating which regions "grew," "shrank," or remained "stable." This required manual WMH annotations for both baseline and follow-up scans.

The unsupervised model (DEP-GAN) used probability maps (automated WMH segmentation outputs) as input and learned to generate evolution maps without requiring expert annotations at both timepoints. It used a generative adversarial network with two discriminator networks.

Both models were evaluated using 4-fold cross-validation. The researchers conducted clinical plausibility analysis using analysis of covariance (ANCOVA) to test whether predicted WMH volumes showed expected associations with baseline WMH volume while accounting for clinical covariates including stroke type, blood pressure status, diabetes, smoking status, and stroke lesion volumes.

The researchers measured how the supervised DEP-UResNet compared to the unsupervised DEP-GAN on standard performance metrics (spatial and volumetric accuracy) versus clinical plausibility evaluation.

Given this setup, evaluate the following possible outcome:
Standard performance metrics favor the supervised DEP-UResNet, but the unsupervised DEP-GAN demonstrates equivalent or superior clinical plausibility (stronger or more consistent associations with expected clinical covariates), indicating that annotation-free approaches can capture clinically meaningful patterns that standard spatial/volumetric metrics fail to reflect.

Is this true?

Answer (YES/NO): YES